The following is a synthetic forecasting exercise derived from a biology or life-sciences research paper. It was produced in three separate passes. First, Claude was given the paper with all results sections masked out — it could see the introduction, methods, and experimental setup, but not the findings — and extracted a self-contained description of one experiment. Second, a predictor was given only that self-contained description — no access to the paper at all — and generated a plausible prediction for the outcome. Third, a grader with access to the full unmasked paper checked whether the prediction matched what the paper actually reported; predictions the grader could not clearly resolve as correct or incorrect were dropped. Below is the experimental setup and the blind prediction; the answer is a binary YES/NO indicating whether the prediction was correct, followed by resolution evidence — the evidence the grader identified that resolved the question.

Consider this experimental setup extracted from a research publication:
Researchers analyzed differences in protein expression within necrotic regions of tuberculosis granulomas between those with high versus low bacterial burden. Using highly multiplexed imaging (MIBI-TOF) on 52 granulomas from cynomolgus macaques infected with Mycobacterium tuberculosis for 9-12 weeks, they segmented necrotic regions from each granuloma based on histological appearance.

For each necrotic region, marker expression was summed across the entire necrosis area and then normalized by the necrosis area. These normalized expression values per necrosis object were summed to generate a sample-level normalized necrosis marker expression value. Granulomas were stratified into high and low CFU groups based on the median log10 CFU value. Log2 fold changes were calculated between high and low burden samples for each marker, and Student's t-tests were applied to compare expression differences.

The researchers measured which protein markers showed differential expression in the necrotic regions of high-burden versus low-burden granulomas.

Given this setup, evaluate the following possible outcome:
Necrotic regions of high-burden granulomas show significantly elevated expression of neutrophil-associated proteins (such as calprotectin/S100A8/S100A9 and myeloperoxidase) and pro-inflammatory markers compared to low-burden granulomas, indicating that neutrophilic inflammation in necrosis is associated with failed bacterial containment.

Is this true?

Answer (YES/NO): YES